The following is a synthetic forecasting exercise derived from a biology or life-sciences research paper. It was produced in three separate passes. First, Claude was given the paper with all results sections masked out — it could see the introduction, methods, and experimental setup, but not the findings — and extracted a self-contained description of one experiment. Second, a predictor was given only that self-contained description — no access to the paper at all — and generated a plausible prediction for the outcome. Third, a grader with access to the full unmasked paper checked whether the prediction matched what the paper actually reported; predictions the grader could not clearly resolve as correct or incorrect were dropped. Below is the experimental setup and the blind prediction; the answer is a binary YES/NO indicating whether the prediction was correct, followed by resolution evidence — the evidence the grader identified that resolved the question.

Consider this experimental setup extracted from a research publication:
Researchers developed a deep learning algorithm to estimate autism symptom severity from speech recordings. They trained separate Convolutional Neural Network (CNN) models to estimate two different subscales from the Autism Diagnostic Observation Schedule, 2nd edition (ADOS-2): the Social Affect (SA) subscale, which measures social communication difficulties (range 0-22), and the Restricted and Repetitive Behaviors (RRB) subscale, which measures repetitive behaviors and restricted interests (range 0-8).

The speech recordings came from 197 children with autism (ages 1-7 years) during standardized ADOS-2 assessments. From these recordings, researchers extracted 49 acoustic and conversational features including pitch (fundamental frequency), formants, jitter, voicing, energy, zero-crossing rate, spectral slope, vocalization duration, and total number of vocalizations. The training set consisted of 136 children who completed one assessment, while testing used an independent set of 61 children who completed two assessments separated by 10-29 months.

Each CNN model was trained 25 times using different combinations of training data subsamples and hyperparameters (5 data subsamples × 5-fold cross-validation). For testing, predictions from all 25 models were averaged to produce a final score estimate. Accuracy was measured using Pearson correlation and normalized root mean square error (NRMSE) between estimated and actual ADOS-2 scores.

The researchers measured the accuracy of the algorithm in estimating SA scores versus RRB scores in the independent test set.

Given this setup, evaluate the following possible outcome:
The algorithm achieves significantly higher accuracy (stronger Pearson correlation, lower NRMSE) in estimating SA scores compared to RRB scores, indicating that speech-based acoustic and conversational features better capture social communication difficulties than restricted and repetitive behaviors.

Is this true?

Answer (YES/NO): YES